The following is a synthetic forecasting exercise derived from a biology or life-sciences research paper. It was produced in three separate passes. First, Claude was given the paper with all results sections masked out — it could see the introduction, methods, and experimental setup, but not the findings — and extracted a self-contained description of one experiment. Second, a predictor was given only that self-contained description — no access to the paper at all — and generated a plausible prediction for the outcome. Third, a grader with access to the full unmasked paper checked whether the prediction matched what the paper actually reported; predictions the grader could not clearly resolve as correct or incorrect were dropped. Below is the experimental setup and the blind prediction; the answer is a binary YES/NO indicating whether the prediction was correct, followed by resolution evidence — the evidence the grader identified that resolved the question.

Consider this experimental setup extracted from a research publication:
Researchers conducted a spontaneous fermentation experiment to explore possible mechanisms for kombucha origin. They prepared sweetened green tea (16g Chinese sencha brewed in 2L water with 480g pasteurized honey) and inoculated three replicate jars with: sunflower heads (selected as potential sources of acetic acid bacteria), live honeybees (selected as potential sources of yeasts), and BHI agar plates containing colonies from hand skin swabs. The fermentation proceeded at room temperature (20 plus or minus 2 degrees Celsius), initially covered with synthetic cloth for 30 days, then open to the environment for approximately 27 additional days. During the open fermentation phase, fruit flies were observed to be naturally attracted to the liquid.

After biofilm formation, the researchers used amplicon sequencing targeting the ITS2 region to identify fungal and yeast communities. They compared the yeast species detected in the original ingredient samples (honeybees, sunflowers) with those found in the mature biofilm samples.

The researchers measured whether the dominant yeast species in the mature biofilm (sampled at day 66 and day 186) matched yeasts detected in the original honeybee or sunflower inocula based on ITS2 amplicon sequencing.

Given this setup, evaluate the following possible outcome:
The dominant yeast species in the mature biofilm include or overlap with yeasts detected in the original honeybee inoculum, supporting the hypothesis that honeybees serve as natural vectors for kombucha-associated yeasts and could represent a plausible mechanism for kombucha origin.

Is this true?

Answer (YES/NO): NO